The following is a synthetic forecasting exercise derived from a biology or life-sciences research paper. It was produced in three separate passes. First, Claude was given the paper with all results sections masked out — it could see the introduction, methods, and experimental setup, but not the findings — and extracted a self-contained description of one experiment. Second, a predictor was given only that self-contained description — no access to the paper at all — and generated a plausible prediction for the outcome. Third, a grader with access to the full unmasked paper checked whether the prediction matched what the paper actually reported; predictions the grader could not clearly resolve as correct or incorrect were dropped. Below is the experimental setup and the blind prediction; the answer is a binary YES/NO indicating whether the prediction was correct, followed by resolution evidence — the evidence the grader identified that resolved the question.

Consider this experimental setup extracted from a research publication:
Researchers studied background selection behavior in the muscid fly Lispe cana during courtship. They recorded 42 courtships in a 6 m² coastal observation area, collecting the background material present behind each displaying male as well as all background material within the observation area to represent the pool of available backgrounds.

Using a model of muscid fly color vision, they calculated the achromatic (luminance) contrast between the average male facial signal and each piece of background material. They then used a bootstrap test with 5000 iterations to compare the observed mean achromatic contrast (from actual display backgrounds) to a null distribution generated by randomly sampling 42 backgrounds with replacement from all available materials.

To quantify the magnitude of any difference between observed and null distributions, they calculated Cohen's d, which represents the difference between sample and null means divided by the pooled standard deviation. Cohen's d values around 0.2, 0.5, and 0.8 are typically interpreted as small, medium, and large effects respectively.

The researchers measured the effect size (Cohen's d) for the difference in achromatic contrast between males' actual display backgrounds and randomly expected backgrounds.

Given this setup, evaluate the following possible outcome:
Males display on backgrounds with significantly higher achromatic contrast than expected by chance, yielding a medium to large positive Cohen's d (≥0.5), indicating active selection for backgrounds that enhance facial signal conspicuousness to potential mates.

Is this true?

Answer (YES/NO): YES